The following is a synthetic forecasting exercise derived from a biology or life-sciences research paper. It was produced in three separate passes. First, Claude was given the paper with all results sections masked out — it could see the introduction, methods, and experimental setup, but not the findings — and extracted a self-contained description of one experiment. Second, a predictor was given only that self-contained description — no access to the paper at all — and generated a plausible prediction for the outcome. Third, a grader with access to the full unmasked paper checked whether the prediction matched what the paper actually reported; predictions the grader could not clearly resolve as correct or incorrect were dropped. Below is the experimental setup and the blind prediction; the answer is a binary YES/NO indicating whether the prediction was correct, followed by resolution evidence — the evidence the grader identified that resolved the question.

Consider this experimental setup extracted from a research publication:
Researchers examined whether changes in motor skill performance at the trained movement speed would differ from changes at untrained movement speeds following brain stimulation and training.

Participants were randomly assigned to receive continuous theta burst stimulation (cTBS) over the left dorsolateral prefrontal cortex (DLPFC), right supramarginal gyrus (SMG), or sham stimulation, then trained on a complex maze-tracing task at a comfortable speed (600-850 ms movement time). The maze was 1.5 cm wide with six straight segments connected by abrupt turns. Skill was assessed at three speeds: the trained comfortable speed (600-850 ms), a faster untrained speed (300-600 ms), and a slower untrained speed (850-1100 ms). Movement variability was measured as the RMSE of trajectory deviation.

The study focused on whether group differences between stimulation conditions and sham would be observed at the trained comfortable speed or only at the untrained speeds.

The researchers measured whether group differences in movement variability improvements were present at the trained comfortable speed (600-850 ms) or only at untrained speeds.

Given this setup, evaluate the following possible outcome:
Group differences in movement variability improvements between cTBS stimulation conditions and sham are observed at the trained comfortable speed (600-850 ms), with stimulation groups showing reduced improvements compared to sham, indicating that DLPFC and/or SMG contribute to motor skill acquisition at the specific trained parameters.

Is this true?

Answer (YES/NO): NO